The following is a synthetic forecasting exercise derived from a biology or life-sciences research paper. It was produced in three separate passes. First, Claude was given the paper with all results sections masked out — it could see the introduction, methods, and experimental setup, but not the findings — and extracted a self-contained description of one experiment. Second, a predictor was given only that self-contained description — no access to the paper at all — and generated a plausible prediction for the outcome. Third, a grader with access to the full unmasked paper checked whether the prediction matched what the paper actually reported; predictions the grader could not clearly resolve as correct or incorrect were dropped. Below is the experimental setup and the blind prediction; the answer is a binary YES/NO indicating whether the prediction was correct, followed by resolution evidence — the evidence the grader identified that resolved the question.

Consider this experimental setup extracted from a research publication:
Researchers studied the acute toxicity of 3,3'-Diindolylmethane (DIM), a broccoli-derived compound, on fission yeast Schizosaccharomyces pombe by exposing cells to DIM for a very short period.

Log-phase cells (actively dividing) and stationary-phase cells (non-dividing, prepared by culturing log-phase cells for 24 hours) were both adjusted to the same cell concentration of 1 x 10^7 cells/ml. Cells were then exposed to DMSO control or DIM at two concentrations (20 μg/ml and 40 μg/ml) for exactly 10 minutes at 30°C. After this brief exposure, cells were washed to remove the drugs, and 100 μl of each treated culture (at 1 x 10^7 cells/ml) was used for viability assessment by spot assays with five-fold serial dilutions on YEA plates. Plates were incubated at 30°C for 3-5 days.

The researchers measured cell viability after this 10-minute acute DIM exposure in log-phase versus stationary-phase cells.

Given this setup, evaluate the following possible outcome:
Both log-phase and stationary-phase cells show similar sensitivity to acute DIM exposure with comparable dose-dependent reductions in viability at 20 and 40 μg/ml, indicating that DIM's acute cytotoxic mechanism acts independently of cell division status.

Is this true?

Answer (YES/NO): NO